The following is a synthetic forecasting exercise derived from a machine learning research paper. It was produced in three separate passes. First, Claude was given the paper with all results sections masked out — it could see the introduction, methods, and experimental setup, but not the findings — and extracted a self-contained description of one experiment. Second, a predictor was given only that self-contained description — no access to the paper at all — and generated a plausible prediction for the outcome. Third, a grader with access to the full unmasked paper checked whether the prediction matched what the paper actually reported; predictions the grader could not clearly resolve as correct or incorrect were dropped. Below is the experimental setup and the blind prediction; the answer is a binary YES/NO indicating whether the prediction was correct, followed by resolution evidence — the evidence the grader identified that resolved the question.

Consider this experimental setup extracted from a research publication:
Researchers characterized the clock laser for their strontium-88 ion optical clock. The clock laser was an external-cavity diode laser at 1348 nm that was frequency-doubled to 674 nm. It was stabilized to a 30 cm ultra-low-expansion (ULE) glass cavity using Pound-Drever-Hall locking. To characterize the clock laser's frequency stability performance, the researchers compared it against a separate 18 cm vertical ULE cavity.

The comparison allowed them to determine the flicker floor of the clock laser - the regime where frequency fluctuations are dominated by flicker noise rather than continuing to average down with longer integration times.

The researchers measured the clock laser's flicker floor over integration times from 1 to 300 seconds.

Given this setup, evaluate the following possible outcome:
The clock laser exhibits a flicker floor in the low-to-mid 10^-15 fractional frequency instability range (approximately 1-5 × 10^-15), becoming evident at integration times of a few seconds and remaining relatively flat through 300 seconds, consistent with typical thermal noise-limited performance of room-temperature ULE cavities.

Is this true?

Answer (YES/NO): NO